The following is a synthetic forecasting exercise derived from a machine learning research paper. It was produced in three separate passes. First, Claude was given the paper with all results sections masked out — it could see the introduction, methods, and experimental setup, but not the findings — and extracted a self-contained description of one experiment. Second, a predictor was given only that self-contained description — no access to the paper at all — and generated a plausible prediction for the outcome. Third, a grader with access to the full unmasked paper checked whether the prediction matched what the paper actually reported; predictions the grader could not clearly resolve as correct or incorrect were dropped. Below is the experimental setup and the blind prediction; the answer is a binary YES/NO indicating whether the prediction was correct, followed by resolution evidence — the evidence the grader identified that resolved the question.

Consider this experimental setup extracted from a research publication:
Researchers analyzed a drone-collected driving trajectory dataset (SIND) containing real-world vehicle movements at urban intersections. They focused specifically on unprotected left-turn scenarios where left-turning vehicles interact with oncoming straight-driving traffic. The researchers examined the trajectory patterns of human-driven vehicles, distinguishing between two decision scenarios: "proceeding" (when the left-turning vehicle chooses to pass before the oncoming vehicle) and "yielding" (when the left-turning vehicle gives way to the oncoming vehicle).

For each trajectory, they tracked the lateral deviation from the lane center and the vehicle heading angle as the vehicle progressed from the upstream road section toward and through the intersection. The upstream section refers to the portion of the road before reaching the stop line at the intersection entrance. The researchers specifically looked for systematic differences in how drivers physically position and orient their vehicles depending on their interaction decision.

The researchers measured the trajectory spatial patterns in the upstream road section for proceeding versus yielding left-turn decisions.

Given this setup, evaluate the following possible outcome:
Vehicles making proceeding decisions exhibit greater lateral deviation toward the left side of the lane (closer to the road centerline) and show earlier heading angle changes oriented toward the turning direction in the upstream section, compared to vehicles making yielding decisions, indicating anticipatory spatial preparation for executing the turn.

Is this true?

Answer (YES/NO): YES